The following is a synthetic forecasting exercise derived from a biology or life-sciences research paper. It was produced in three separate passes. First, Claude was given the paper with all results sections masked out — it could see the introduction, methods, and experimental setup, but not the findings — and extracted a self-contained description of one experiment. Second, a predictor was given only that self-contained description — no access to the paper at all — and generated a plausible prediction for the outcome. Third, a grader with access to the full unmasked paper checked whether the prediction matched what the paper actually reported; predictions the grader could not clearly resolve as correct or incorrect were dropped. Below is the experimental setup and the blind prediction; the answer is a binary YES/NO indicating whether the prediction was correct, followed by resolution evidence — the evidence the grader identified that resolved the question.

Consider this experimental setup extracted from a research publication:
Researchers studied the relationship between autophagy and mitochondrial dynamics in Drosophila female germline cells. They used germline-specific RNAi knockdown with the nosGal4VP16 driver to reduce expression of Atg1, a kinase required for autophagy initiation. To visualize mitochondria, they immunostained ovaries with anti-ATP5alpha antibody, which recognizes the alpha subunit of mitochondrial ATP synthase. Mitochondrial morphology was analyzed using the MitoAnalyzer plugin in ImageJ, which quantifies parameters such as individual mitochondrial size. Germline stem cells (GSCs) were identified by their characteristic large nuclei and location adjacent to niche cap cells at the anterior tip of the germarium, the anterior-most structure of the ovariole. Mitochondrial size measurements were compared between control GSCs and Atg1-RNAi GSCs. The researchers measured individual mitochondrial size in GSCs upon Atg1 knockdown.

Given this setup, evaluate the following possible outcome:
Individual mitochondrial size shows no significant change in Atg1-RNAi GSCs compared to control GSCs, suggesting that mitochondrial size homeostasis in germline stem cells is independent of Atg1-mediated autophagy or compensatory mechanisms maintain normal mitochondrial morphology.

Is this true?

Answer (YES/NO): NO